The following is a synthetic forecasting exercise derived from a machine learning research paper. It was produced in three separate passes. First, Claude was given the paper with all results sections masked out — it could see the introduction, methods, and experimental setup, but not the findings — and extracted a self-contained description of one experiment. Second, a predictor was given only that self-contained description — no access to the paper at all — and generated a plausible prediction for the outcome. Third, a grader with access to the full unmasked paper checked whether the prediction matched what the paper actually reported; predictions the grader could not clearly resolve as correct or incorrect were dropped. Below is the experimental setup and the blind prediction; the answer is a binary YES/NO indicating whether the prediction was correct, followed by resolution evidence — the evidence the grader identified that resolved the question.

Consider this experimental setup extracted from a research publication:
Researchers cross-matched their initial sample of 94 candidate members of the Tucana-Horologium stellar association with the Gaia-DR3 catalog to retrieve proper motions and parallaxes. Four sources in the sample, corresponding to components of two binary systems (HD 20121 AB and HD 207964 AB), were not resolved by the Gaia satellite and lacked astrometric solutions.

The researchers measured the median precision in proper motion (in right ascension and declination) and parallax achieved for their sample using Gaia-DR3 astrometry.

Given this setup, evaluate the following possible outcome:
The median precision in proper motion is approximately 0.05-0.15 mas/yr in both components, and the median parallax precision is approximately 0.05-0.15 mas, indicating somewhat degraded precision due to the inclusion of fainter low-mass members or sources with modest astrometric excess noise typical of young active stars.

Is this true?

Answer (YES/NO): NO